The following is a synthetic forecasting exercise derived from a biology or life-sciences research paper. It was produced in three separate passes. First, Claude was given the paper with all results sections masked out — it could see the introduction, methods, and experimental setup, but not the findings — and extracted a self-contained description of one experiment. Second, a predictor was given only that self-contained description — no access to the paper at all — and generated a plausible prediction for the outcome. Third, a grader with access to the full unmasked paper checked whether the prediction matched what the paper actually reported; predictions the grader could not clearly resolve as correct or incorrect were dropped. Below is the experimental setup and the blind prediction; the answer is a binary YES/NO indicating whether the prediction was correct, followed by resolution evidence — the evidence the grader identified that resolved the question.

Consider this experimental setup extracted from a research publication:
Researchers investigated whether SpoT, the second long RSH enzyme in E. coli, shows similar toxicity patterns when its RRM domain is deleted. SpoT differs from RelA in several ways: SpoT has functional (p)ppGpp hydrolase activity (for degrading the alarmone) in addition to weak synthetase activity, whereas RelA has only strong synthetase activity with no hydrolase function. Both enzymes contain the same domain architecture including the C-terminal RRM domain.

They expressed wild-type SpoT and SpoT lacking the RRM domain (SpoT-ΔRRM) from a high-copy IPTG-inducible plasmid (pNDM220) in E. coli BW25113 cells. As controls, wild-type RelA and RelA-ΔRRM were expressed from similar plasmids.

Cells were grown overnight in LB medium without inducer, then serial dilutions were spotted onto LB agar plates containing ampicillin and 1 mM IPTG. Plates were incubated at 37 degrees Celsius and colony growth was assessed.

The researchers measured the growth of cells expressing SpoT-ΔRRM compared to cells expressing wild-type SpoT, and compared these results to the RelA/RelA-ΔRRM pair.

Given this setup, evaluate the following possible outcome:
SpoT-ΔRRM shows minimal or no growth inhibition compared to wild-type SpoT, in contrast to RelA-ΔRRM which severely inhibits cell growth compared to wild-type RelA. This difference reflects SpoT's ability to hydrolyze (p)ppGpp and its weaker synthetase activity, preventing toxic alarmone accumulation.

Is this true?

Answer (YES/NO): YES